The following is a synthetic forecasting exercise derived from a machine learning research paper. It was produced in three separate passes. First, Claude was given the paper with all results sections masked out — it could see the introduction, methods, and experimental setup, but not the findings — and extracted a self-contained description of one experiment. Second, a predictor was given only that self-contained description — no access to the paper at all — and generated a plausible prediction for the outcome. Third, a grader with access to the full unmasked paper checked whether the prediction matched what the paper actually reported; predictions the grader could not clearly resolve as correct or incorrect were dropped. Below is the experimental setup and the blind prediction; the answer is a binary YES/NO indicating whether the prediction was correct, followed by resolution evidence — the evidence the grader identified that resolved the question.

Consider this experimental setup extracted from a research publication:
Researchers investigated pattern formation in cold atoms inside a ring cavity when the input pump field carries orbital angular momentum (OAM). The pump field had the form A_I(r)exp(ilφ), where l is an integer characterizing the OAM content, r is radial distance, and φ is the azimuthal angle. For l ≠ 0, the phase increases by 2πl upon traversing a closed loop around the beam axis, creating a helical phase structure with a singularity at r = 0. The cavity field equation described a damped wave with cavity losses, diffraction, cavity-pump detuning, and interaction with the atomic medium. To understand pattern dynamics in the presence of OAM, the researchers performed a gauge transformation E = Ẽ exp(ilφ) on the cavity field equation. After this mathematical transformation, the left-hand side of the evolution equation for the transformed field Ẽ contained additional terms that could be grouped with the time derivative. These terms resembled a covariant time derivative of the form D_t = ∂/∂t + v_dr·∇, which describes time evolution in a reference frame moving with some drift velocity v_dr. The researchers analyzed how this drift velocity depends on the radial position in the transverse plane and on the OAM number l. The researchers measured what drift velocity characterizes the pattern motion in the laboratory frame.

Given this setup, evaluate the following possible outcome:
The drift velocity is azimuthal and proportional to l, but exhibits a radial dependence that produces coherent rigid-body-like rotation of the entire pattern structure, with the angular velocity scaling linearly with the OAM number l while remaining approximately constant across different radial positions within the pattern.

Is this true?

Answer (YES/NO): NO